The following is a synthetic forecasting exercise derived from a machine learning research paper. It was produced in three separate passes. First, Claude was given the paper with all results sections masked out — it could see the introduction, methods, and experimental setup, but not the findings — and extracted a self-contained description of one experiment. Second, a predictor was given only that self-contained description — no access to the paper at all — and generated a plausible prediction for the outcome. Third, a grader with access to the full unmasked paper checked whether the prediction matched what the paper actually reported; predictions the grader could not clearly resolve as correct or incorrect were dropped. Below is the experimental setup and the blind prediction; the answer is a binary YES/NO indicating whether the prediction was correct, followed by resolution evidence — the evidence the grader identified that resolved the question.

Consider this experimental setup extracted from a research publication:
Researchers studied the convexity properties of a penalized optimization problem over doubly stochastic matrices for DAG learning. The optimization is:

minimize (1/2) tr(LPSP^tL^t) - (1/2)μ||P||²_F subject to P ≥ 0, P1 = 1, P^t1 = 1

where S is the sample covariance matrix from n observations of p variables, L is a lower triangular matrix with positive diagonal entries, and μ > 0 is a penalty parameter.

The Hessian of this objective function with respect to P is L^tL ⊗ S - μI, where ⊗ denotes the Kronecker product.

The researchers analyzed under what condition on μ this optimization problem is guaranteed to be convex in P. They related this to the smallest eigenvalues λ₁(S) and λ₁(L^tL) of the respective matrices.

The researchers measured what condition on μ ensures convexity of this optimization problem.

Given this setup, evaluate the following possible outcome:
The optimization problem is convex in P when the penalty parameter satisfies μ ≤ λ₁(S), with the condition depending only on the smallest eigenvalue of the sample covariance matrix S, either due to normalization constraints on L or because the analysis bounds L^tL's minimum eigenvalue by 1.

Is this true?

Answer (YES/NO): NO